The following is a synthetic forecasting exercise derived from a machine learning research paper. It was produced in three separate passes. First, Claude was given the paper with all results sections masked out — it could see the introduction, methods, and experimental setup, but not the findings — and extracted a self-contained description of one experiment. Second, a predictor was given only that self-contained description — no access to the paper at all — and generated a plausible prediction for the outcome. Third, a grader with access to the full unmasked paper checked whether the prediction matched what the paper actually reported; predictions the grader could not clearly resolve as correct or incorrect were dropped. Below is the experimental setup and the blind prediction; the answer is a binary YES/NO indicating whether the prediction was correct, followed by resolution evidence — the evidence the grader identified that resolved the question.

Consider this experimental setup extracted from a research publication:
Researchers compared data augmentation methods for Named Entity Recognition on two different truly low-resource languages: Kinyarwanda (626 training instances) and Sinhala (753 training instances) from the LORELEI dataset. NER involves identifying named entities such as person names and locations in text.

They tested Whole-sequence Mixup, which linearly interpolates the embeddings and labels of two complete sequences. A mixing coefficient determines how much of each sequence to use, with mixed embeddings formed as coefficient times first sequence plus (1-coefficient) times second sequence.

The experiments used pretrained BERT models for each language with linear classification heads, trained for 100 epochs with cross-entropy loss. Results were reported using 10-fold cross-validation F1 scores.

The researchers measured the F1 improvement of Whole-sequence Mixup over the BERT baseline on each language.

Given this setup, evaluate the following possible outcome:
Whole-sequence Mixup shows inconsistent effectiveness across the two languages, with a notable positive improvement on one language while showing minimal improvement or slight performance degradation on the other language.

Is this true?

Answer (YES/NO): YES